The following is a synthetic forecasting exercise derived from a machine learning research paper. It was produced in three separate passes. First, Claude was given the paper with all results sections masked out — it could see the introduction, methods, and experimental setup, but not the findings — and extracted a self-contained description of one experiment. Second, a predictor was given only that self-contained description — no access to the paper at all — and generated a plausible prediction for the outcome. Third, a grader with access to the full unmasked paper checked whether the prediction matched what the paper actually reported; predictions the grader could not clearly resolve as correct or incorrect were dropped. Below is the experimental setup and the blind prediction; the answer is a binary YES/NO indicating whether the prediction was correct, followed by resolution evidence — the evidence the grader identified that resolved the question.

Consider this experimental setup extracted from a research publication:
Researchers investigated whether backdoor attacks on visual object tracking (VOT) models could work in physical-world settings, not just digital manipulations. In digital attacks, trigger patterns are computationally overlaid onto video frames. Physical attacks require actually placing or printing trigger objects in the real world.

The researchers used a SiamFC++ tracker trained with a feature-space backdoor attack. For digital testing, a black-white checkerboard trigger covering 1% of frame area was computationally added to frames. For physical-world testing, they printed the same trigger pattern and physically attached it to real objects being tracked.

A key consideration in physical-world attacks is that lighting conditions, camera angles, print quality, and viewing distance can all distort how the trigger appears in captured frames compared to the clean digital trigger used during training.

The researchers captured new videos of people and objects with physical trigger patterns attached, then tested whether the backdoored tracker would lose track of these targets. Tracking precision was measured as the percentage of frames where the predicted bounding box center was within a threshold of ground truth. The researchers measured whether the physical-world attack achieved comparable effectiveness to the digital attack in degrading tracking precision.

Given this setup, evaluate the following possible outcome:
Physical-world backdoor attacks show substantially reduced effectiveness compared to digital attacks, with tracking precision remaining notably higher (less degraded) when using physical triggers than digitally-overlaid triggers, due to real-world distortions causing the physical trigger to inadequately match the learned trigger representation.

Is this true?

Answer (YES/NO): NO